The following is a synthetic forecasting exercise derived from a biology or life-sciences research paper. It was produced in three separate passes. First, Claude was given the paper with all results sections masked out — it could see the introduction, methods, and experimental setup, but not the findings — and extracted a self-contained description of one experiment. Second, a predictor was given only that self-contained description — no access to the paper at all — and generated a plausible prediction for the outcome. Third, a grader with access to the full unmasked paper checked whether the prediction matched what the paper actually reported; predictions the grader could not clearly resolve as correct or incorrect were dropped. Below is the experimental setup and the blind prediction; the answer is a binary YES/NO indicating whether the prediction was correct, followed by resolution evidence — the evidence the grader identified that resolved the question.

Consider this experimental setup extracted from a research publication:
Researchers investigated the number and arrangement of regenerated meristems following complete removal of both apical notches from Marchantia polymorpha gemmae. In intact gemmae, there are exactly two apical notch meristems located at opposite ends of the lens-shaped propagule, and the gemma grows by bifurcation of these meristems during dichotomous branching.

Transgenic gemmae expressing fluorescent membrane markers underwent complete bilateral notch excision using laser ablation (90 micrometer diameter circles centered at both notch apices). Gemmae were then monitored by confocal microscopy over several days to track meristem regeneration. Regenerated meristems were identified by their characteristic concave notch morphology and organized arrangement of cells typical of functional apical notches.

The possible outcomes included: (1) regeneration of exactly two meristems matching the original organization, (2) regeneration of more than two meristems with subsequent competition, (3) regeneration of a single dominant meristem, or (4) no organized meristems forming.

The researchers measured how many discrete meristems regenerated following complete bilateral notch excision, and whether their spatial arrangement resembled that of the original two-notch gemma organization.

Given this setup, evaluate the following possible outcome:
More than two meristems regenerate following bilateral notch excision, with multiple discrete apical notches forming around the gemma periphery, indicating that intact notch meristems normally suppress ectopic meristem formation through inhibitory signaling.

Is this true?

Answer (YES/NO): NO